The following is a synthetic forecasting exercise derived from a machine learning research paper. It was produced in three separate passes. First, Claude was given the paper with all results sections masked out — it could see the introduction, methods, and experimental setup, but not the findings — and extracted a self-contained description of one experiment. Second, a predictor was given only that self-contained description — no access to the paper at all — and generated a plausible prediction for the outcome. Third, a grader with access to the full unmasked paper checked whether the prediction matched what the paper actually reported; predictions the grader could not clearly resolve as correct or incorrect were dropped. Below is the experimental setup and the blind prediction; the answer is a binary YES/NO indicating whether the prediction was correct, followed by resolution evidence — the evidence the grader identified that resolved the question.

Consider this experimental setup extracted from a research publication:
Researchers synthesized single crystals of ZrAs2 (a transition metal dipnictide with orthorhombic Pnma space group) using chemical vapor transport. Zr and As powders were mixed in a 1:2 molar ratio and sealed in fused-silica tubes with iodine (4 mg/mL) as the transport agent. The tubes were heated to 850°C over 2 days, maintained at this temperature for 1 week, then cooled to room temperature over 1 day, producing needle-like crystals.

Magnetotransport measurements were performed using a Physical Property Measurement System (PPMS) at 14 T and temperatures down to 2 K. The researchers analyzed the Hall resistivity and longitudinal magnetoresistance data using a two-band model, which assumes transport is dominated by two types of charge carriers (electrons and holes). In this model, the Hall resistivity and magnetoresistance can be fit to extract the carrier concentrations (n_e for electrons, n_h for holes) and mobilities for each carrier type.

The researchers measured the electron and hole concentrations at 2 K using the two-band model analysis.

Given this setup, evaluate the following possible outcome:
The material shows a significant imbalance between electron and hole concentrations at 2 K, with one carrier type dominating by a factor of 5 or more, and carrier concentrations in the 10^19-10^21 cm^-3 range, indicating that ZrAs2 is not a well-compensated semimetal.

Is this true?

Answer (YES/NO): NO